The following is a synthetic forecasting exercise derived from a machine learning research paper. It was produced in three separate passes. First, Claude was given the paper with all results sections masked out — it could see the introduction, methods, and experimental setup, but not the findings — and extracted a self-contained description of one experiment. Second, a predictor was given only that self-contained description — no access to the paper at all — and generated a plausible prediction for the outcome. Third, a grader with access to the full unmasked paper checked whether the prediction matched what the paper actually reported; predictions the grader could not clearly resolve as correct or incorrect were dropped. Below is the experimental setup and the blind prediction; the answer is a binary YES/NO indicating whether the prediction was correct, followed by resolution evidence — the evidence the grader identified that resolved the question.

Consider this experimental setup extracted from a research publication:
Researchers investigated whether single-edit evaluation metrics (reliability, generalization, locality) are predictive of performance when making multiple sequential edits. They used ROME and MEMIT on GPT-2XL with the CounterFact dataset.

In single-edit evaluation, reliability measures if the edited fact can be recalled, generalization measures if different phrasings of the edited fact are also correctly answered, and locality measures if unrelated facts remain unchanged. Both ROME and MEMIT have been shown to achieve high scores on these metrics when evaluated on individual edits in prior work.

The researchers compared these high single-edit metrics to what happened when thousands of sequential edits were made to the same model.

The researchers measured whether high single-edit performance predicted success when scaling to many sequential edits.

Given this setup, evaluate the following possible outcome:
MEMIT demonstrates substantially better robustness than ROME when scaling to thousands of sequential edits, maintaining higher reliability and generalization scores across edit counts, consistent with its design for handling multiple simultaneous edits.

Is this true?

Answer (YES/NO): NO